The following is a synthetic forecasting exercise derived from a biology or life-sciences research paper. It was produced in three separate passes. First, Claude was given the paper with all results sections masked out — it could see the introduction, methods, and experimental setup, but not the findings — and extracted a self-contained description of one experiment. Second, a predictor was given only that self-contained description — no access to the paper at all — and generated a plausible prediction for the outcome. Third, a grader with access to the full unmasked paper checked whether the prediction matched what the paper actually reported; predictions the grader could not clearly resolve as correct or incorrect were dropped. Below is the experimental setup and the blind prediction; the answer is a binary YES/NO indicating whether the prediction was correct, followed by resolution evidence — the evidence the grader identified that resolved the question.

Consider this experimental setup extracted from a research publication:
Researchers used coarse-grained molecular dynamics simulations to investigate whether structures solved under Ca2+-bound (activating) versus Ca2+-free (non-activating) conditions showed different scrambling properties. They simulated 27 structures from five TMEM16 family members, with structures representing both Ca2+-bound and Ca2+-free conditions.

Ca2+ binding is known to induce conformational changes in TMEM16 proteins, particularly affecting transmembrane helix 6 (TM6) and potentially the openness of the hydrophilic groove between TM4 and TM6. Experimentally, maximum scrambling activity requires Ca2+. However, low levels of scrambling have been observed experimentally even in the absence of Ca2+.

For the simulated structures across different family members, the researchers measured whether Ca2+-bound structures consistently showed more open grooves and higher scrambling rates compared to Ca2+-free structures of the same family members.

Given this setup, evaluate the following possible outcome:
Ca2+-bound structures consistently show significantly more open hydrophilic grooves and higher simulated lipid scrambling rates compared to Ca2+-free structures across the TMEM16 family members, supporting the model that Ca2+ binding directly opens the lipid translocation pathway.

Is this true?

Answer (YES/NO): NO